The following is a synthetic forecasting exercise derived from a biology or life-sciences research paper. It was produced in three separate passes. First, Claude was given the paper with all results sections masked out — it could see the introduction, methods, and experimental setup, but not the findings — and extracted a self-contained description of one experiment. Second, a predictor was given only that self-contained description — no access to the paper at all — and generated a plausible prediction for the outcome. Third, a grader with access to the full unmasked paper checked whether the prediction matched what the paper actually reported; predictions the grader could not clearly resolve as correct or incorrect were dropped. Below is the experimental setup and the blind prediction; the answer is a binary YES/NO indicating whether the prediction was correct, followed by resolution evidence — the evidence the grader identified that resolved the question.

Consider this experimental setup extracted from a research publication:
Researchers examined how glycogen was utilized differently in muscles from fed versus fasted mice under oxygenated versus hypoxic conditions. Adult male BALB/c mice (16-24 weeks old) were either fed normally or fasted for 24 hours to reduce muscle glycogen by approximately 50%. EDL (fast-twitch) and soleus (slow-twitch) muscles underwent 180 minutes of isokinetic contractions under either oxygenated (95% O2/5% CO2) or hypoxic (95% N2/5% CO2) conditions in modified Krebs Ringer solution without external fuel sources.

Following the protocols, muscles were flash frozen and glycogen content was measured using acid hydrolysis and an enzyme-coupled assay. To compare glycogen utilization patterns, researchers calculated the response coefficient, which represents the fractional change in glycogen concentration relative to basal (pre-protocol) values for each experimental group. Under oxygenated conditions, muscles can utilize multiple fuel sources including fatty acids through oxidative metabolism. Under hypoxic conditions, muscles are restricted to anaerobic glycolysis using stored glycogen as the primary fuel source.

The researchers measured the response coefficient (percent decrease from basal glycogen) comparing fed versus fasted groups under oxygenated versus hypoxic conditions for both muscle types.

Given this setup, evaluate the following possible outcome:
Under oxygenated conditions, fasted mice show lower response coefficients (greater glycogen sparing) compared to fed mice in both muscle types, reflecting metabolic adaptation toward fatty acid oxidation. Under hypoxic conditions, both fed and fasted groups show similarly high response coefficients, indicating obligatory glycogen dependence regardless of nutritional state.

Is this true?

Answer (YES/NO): YES